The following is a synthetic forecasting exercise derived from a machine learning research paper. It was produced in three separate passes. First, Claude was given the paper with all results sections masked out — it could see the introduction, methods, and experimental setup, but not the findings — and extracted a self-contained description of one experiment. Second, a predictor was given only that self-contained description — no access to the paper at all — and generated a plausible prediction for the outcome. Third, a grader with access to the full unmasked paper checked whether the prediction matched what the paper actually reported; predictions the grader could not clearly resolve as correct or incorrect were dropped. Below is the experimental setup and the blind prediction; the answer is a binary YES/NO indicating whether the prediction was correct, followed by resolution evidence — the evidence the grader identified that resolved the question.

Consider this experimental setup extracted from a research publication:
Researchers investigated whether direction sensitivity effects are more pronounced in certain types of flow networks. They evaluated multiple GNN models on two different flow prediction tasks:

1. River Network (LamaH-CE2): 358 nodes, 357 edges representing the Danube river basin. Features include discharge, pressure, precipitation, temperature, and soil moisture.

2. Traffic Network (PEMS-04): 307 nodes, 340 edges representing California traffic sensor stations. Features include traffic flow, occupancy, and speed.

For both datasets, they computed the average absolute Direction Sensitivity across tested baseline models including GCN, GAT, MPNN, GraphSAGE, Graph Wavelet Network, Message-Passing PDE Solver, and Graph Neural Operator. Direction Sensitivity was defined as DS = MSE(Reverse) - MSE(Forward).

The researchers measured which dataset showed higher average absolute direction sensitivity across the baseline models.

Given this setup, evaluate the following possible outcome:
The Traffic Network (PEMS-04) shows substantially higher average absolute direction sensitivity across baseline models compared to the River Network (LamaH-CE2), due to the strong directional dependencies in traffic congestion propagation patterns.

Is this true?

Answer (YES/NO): NO